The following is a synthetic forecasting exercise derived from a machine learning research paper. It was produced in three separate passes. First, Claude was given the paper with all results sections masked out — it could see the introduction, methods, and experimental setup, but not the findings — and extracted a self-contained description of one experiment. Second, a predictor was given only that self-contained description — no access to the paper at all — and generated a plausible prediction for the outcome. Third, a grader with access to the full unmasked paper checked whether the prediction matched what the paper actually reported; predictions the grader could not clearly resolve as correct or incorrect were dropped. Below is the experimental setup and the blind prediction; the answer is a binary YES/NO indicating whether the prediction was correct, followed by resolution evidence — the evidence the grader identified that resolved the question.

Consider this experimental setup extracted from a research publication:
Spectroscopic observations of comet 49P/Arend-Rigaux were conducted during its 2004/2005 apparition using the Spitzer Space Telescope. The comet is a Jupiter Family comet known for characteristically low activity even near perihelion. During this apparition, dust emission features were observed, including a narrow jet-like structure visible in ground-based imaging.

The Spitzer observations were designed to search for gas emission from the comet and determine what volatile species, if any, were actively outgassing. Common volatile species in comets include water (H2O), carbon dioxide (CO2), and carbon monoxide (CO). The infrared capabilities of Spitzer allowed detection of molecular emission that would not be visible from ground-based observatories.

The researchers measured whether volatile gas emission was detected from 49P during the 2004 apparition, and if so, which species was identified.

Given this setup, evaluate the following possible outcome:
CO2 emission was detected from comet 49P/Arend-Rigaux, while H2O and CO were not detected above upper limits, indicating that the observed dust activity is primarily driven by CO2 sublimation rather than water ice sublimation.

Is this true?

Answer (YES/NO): NO